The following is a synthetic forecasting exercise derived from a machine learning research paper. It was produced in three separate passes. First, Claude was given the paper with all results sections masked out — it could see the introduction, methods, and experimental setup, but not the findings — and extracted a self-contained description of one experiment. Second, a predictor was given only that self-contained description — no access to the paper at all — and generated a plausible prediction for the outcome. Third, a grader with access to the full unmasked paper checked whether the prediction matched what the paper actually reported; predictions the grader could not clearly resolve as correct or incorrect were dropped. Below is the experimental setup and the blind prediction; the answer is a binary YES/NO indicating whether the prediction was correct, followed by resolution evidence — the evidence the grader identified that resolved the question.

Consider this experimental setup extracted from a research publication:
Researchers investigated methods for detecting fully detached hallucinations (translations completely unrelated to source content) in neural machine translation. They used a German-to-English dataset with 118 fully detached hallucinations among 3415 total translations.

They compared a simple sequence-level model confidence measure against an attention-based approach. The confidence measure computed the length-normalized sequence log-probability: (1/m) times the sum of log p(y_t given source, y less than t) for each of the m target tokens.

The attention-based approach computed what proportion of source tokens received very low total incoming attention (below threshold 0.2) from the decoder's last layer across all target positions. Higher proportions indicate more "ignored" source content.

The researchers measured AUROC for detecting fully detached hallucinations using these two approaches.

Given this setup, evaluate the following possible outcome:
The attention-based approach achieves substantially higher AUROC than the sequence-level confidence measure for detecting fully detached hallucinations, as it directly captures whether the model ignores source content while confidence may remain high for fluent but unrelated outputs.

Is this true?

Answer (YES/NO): NO